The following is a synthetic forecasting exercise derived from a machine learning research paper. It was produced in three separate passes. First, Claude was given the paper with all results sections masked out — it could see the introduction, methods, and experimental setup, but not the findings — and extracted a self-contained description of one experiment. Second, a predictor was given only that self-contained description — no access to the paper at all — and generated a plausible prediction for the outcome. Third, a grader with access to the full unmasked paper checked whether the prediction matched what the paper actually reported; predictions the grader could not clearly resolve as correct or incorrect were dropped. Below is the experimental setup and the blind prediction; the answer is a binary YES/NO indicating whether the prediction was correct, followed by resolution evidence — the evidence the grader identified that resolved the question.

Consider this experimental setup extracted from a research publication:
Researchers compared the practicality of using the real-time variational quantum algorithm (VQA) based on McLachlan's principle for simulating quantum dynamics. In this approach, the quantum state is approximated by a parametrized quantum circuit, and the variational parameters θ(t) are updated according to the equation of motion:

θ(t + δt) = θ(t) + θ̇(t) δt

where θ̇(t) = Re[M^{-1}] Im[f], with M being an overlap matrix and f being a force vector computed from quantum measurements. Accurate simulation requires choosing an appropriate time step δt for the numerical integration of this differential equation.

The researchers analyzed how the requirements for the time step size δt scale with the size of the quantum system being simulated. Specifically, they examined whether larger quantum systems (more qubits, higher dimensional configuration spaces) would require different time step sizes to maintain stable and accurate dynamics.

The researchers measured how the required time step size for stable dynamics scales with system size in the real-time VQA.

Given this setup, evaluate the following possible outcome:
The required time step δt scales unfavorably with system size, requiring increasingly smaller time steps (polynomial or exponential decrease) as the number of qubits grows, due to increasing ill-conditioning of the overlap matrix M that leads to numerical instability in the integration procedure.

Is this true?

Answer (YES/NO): NO